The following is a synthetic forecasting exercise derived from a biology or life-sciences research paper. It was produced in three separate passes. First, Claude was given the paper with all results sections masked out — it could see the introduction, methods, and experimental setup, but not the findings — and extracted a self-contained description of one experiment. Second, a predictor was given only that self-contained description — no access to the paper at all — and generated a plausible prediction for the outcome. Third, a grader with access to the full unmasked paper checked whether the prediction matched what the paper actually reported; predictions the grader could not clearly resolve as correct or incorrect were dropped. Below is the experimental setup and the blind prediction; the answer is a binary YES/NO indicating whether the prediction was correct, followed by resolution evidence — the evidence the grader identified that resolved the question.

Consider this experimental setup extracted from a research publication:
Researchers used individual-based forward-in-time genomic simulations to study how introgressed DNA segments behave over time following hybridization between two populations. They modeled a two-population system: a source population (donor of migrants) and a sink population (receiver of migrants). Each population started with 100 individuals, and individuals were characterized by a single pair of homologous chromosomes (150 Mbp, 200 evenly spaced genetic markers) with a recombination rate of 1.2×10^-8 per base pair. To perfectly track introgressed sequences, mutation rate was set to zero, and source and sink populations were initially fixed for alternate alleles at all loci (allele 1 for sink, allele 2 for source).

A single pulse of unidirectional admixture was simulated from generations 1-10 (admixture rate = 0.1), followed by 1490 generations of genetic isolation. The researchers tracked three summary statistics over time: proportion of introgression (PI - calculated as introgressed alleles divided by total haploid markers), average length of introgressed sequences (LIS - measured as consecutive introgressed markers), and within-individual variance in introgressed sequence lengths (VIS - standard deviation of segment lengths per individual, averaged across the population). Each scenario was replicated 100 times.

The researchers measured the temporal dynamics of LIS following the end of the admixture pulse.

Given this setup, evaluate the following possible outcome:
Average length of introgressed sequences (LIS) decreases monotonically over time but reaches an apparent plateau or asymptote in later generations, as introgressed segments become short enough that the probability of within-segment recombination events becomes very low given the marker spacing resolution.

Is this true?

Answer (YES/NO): NO